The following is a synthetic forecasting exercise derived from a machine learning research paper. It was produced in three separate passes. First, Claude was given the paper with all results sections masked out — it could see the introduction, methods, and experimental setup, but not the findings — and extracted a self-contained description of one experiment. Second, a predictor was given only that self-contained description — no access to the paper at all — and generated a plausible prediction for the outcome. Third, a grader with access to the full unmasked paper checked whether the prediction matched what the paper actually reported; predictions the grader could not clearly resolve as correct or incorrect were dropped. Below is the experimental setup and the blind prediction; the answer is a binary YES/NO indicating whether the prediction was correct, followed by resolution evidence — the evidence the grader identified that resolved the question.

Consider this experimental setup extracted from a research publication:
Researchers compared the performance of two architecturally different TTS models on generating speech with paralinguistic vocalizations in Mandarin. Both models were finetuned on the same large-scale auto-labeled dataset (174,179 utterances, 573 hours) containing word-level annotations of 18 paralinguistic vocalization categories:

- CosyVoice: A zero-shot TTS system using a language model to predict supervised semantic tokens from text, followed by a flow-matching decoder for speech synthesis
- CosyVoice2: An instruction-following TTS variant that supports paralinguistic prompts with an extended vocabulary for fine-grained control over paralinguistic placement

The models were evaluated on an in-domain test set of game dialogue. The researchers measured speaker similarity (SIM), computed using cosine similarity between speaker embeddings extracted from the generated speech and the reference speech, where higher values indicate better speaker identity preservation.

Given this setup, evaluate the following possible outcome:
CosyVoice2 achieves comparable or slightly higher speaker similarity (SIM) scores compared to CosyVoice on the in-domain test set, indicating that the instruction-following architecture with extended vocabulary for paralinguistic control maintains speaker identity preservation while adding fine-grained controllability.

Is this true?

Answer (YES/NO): NO